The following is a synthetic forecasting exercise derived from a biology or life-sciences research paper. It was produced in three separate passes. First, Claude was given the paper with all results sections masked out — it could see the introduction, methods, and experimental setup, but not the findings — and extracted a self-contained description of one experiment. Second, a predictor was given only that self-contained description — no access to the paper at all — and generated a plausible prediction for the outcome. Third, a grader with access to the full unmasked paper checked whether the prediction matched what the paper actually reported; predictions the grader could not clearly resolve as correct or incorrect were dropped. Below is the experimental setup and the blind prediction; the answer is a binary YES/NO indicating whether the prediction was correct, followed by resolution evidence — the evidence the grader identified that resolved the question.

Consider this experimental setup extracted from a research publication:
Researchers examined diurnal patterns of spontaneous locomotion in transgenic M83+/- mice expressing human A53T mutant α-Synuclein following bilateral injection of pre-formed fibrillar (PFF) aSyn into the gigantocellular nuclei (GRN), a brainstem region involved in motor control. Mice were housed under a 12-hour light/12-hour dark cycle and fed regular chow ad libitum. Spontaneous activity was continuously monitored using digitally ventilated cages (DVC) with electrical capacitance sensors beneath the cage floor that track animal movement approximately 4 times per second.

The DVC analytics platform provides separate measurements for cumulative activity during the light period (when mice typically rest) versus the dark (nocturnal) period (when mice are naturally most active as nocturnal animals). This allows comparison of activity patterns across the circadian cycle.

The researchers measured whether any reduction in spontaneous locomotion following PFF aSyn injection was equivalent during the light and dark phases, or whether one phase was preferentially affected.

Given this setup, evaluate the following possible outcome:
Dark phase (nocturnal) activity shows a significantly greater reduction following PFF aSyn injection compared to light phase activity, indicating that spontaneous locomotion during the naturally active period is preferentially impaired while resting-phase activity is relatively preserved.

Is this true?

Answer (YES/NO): YES